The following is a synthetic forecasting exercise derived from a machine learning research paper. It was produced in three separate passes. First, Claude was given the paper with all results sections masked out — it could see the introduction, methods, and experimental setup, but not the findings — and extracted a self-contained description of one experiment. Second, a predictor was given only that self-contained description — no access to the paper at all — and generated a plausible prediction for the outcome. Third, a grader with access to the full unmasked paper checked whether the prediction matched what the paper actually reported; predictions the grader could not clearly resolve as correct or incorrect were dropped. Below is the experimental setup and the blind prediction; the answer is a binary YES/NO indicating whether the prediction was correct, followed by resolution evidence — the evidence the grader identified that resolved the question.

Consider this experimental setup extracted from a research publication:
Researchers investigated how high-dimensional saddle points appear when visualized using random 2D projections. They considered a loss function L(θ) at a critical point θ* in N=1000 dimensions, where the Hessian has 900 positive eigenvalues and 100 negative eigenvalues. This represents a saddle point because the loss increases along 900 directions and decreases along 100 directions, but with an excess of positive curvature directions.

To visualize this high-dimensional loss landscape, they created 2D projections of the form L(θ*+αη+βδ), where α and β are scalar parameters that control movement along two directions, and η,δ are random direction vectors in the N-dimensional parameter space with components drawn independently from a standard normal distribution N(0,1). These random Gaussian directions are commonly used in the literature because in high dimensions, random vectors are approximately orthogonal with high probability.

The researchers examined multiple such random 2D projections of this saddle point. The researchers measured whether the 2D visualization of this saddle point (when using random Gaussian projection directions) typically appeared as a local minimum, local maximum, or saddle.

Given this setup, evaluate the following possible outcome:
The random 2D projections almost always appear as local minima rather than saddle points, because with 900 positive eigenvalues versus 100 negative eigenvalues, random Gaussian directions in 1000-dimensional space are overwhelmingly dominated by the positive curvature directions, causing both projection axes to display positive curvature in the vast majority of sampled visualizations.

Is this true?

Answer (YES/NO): YES